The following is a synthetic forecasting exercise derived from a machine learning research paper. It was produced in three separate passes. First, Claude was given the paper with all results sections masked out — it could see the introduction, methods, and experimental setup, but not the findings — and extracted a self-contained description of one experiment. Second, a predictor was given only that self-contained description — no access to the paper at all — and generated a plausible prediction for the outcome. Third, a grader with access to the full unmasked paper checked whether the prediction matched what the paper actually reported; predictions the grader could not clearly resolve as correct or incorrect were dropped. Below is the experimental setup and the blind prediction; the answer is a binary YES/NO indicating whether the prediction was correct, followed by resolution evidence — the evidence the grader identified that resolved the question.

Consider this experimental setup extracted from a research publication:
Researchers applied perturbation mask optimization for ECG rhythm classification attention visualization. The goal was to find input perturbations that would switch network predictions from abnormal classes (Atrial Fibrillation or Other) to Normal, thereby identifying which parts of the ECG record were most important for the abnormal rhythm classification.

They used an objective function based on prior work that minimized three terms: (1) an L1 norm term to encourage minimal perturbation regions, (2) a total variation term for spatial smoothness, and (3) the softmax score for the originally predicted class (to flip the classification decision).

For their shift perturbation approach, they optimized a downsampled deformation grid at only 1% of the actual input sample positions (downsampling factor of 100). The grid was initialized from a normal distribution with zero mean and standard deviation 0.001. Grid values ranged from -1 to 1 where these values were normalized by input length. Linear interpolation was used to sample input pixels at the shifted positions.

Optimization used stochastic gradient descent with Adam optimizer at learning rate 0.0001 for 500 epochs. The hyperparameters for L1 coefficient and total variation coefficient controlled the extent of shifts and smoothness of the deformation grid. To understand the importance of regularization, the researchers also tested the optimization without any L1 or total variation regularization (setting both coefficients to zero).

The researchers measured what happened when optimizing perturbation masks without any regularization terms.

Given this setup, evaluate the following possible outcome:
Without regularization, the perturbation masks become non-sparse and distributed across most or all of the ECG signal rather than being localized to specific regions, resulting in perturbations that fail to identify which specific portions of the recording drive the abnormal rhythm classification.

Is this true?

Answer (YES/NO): NO